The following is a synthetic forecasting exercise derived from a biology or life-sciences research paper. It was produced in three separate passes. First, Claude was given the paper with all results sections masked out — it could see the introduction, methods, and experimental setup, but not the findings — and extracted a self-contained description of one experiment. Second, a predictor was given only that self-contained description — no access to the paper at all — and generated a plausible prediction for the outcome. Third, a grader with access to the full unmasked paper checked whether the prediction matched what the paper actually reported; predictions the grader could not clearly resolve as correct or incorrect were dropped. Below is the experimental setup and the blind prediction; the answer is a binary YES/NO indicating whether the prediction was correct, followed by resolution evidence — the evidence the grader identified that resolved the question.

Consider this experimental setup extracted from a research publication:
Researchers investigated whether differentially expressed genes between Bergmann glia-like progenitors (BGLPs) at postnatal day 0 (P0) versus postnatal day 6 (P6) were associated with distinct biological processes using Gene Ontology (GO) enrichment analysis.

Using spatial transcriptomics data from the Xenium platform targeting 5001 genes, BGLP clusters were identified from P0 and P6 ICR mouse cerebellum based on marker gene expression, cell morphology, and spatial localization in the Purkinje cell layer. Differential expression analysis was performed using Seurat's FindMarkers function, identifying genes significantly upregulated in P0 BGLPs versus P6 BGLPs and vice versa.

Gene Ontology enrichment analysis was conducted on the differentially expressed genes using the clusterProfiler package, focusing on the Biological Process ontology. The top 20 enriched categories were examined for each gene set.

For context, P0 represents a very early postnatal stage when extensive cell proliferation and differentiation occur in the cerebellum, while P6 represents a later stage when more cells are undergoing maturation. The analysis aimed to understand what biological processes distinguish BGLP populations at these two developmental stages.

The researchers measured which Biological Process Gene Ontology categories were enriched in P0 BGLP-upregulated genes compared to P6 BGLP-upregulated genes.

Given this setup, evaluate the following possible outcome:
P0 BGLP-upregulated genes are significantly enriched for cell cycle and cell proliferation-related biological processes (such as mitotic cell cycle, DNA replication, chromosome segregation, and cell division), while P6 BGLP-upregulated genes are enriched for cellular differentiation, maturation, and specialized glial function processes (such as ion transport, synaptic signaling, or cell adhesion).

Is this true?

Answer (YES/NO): NO